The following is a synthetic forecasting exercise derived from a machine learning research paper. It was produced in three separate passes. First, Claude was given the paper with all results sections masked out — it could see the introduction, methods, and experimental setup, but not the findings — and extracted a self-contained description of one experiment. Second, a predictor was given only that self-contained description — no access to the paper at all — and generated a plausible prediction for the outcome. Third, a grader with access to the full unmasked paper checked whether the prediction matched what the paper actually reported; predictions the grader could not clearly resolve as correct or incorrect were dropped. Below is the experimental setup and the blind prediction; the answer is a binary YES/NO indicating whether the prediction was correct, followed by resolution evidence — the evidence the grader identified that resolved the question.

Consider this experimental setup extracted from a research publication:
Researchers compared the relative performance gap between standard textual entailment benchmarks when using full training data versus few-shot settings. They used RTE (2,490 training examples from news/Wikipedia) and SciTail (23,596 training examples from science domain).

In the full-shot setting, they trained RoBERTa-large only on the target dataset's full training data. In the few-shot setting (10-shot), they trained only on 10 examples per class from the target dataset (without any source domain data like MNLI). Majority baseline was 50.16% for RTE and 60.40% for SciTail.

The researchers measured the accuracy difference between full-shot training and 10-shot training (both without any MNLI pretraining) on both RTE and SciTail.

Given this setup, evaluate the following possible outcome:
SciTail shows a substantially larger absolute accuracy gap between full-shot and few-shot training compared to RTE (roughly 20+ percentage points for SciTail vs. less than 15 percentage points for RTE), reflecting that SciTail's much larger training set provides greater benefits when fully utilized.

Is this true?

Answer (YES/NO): NO